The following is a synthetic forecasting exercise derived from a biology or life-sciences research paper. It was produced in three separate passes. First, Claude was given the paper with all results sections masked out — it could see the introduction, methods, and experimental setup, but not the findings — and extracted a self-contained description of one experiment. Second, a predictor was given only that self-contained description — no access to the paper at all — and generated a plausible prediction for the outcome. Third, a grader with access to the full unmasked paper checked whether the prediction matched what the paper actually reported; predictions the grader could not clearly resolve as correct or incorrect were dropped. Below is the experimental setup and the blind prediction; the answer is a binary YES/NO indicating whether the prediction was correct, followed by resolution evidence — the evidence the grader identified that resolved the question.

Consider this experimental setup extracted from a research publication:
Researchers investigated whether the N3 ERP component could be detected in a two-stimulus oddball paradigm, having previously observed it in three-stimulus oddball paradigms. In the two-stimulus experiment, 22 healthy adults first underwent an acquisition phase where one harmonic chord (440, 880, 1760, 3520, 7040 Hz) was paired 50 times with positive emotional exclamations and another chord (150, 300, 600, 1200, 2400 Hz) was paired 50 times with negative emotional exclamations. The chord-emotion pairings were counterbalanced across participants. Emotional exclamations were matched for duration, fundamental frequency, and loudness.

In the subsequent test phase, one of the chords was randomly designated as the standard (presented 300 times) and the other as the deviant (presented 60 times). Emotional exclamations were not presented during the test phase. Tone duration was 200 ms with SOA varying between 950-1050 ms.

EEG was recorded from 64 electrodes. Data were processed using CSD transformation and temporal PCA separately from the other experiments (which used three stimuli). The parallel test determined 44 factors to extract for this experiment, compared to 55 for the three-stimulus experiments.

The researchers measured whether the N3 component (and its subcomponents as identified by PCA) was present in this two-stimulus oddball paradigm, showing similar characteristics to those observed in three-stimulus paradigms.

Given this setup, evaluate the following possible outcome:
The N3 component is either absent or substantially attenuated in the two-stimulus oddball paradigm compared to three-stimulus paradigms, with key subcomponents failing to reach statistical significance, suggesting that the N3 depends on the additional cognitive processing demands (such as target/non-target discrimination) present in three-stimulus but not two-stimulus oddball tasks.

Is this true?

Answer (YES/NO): NO